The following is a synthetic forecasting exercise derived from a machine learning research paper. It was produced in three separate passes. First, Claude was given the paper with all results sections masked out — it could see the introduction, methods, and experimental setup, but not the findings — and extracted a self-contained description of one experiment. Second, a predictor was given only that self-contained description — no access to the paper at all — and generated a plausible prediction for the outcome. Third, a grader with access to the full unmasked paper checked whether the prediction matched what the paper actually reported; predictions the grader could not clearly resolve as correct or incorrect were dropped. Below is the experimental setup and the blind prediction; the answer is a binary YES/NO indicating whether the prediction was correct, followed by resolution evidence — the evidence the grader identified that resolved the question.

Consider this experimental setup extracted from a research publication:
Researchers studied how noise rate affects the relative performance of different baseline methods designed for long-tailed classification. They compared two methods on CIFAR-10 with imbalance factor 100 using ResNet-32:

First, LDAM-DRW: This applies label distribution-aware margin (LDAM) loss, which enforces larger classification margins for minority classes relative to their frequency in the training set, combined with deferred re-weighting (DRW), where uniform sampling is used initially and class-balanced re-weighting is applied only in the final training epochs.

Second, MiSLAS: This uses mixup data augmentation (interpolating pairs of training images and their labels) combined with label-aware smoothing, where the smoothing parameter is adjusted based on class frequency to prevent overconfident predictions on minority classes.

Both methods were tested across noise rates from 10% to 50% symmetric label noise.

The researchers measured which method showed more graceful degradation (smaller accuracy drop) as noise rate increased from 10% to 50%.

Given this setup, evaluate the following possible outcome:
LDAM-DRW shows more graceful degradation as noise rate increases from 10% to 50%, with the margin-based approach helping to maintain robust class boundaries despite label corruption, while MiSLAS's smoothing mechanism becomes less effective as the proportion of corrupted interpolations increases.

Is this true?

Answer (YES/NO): NO